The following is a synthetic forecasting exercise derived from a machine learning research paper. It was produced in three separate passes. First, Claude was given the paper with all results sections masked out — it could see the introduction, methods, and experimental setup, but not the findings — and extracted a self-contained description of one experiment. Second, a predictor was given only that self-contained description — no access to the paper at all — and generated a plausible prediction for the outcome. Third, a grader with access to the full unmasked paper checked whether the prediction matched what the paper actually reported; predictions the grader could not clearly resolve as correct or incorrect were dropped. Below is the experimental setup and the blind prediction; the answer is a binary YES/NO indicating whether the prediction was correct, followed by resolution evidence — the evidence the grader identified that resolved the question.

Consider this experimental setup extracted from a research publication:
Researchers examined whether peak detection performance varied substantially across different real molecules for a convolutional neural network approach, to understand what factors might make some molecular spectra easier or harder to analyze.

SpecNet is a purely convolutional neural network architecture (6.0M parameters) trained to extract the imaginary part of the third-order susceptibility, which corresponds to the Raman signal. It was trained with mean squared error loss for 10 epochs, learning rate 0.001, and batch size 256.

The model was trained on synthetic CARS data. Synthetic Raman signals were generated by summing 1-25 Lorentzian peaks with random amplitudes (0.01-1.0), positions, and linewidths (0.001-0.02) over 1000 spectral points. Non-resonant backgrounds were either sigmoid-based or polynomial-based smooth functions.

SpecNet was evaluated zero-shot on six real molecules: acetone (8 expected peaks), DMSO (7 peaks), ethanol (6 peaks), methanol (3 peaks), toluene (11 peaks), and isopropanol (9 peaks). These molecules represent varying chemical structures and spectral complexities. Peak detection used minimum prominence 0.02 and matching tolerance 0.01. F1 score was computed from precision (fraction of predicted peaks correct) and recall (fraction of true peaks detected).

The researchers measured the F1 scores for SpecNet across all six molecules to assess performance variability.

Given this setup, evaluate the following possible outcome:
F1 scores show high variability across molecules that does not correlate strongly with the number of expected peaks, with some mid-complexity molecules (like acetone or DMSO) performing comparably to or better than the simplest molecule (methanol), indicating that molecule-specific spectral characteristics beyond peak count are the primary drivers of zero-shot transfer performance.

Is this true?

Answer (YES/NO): YES